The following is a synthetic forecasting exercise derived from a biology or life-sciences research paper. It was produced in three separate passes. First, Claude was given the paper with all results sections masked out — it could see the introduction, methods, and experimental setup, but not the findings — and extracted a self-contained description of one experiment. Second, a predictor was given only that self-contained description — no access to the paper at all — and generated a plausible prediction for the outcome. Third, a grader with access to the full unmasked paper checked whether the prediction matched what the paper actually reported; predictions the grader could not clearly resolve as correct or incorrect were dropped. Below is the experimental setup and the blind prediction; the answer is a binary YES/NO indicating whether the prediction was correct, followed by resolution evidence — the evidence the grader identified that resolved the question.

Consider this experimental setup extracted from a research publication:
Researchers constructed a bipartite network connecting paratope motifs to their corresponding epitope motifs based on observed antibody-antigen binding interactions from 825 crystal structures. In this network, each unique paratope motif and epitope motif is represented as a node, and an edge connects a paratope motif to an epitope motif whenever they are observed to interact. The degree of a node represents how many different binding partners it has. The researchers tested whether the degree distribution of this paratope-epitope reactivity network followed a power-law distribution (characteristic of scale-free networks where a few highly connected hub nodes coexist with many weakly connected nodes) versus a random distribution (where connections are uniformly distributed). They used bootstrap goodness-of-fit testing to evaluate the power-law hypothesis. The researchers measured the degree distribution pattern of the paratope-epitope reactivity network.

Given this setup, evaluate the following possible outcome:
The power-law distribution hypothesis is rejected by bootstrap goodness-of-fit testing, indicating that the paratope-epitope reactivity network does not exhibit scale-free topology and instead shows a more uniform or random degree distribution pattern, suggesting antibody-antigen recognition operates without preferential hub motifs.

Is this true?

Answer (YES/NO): NO